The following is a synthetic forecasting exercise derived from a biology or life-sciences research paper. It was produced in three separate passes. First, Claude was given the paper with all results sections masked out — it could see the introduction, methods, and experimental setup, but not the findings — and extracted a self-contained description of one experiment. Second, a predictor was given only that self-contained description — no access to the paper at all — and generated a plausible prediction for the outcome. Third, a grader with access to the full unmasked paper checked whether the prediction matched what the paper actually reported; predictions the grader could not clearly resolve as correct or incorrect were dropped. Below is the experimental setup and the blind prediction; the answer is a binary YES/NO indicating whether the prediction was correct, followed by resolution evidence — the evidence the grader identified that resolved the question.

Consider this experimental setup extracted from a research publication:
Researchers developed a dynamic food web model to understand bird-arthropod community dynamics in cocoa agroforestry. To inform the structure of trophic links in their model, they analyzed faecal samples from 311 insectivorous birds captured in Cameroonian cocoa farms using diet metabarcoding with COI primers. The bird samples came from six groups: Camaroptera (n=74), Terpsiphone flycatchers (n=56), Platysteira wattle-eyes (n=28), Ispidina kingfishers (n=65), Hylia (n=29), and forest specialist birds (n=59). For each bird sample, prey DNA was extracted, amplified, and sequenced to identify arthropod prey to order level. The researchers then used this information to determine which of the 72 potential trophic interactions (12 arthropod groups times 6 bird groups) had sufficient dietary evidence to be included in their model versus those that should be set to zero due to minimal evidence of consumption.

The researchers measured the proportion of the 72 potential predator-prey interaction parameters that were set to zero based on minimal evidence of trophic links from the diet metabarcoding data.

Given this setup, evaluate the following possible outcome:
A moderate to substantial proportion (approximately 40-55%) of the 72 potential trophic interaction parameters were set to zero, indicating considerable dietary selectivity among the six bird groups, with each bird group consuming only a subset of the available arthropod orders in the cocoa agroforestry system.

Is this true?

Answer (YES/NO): NO